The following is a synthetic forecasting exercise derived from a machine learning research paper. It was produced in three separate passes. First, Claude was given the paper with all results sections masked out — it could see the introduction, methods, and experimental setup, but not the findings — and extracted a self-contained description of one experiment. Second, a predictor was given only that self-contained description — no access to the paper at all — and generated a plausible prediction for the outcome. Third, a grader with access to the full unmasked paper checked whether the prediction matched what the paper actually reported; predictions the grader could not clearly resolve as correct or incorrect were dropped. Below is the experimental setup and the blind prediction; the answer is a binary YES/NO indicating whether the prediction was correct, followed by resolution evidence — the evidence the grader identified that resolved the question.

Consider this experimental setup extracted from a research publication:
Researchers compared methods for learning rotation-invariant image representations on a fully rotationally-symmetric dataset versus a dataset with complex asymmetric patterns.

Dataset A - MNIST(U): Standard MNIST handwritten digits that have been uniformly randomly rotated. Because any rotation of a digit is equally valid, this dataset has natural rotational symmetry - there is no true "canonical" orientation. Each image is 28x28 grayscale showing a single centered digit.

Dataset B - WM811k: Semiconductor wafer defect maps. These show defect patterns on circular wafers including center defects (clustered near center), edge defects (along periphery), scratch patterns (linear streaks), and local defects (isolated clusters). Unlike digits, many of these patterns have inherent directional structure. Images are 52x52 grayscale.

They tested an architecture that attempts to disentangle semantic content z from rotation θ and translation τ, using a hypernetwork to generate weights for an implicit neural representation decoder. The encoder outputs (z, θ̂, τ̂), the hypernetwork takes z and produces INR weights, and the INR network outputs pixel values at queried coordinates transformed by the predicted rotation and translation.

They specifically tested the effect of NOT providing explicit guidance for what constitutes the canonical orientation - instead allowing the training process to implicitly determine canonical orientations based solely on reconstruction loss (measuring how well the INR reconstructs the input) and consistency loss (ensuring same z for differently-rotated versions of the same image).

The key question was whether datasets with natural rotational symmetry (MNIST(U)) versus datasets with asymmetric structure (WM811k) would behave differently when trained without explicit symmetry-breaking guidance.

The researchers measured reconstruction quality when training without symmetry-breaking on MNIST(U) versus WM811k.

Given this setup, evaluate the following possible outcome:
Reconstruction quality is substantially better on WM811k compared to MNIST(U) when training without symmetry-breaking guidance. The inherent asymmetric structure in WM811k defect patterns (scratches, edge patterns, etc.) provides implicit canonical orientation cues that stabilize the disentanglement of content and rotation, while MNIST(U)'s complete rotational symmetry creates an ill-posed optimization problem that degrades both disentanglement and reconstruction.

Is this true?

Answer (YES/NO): NO